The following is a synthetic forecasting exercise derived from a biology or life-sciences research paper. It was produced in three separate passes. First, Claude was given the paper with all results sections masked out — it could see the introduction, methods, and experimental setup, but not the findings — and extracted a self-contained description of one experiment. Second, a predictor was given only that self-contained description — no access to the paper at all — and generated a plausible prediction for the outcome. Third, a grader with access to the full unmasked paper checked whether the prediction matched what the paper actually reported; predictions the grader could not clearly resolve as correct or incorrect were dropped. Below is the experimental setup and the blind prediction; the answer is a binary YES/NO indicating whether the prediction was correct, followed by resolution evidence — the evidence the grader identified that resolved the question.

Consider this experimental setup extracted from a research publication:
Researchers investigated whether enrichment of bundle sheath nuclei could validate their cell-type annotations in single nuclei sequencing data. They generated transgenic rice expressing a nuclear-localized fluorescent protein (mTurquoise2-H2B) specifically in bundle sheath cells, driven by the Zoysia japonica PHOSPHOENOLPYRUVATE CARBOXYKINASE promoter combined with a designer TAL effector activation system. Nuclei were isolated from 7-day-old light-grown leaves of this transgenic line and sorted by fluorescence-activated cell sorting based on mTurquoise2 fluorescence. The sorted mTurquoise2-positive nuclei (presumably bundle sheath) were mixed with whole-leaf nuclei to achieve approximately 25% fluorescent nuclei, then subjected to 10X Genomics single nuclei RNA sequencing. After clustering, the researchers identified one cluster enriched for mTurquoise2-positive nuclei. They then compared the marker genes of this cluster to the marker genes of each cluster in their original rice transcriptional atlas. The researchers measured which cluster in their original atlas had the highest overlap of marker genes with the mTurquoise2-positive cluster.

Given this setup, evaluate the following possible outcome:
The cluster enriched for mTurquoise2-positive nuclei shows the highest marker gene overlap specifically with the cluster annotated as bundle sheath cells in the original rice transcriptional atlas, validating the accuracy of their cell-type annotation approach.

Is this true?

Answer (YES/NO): YES